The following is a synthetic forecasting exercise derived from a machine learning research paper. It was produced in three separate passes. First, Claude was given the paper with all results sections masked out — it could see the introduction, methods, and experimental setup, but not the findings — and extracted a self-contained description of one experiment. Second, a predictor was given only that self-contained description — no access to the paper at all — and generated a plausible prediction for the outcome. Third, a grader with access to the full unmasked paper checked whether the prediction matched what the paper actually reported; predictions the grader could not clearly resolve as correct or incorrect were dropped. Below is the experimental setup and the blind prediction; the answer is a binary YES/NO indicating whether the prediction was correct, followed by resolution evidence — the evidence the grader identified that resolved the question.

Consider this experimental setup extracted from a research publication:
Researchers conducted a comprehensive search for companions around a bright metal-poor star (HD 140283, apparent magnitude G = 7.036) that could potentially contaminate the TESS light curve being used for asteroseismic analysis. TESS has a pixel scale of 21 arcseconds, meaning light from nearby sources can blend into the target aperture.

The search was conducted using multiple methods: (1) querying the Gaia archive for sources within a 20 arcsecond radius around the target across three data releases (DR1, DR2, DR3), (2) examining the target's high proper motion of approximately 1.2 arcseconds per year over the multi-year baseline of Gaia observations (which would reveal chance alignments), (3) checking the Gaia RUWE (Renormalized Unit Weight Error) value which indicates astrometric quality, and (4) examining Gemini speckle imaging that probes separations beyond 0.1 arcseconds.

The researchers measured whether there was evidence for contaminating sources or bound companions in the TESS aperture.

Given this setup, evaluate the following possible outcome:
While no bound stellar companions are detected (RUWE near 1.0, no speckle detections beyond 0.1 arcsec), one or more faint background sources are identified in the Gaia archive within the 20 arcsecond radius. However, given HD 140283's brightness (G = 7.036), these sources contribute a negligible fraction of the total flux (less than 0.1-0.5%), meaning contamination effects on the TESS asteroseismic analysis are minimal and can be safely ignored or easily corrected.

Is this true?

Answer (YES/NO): NO